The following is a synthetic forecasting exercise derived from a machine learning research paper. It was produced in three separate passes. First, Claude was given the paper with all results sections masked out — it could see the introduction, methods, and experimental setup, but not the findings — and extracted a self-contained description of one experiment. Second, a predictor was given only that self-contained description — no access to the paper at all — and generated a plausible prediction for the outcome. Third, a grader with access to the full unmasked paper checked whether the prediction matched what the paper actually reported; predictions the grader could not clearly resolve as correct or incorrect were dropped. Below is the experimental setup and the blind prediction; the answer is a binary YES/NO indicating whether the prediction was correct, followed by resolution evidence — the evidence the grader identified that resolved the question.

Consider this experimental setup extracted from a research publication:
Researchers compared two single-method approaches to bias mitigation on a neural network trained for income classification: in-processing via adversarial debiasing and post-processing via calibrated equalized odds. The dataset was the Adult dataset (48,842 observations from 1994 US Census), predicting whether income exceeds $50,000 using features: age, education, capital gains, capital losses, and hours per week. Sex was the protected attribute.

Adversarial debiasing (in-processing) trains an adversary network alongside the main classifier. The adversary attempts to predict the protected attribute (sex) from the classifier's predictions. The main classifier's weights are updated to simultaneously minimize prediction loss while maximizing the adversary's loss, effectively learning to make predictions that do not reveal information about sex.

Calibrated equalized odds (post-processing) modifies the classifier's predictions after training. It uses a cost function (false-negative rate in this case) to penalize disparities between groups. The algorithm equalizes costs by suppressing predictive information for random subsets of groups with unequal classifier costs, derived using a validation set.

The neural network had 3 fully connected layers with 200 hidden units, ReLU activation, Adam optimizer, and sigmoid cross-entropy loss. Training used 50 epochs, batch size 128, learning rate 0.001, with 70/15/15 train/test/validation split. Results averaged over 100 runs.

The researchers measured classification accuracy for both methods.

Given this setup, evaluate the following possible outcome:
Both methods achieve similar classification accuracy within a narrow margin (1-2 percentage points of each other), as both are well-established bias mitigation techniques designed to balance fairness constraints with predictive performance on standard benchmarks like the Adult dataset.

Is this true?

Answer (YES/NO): NO